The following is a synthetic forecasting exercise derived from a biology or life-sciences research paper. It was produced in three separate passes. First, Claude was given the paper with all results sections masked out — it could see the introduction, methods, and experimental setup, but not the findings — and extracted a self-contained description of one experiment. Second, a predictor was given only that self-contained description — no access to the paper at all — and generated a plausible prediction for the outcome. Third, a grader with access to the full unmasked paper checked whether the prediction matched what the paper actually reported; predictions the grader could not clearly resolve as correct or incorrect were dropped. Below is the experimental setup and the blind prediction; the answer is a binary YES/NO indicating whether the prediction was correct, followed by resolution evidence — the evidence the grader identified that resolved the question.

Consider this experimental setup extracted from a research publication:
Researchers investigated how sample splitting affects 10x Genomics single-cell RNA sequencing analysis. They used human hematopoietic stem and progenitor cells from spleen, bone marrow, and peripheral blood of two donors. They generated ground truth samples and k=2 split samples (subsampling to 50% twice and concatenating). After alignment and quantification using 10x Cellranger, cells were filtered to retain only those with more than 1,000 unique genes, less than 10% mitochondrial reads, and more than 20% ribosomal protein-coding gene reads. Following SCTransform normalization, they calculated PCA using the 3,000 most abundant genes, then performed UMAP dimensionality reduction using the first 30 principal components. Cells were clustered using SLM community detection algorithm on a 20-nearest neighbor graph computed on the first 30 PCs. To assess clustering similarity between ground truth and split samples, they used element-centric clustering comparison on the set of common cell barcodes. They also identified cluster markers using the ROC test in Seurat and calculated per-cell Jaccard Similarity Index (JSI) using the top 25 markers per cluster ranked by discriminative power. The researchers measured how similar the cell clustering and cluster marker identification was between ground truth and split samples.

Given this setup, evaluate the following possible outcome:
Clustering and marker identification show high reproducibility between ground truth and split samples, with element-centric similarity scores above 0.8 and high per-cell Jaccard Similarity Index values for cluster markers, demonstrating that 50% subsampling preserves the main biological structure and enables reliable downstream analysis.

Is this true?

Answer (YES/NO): NO